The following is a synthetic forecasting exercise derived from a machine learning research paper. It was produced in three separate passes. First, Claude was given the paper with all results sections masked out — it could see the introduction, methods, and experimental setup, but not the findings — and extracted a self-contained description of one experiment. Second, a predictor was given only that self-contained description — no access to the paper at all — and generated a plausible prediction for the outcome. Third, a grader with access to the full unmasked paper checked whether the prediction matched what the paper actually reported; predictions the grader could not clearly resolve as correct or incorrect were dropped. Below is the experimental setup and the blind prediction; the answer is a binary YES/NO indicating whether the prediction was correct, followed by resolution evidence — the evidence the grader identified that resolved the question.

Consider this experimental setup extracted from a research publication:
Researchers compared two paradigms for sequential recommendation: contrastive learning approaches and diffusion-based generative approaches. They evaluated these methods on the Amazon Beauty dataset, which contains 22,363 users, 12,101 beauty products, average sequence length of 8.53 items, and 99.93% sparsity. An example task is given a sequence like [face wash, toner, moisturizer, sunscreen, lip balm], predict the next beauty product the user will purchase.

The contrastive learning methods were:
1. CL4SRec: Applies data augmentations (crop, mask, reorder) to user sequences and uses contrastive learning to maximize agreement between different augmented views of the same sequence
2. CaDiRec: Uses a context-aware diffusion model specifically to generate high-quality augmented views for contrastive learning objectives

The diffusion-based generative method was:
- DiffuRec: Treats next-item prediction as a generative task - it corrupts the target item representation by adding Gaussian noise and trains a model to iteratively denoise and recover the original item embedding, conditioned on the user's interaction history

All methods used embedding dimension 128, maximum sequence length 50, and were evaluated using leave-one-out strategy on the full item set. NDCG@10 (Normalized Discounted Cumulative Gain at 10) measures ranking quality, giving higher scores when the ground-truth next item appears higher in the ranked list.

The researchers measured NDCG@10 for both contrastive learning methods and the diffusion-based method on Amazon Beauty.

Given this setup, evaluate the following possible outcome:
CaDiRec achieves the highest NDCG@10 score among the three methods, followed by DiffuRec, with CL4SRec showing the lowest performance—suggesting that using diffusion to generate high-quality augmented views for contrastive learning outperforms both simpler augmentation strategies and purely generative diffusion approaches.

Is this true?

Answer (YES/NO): NO